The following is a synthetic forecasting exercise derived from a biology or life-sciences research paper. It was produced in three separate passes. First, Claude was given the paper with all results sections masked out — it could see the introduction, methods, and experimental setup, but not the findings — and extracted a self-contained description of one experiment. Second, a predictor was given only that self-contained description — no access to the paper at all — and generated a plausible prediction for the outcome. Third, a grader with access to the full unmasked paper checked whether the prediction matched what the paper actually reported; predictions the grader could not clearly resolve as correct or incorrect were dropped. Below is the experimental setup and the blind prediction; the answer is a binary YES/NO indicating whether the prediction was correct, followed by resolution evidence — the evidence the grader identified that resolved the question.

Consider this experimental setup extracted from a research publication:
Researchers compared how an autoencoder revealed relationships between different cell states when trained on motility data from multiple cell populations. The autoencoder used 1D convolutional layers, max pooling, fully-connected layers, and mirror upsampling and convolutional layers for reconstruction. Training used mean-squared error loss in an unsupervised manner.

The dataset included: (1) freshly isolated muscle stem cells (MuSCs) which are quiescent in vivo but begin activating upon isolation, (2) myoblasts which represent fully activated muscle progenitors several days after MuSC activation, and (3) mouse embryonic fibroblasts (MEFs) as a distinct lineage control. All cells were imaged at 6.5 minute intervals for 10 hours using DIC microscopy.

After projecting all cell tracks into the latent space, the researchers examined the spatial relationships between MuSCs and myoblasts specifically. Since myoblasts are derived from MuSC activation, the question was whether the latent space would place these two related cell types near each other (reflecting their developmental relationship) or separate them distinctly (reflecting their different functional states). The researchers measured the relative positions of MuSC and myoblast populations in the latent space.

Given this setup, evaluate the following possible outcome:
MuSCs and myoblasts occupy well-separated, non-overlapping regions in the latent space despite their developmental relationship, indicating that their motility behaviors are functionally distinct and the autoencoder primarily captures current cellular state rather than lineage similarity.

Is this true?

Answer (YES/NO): NO